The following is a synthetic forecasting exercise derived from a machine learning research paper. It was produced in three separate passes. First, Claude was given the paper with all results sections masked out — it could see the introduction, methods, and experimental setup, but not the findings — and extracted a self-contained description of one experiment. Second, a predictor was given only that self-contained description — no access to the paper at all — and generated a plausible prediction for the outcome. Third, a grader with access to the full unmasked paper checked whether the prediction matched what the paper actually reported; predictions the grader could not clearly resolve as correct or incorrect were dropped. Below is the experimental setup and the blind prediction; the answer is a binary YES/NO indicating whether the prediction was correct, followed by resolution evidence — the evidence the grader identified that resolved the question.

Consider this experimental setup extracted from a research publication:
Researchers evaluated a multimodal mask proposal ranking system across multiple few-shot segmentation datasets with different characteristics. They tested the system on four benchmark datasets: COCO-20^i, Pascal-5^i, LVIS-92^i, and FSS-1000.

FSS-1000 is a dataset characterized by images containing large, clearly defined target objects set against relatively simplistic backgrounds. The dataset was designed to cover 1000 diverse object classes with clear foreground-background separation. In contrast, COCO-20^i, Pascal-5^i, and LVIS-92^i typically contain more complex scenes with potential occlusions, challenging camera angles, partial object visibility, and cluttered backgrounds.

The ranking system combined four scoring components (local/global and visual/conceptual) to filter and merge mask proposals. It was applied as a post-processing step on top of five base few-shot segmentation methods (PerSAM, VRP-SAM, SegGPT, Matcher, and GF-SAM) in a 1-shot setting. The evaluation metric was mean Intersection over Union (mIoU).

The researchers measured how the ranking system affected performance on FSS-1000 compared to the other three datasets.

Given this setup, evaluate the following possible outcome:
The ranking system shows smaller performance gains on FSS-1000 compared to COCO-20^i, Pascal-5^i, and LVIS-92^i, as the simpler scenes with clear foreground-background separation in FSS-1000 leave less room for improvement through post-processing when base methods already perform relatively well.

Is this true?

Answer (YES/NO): YES